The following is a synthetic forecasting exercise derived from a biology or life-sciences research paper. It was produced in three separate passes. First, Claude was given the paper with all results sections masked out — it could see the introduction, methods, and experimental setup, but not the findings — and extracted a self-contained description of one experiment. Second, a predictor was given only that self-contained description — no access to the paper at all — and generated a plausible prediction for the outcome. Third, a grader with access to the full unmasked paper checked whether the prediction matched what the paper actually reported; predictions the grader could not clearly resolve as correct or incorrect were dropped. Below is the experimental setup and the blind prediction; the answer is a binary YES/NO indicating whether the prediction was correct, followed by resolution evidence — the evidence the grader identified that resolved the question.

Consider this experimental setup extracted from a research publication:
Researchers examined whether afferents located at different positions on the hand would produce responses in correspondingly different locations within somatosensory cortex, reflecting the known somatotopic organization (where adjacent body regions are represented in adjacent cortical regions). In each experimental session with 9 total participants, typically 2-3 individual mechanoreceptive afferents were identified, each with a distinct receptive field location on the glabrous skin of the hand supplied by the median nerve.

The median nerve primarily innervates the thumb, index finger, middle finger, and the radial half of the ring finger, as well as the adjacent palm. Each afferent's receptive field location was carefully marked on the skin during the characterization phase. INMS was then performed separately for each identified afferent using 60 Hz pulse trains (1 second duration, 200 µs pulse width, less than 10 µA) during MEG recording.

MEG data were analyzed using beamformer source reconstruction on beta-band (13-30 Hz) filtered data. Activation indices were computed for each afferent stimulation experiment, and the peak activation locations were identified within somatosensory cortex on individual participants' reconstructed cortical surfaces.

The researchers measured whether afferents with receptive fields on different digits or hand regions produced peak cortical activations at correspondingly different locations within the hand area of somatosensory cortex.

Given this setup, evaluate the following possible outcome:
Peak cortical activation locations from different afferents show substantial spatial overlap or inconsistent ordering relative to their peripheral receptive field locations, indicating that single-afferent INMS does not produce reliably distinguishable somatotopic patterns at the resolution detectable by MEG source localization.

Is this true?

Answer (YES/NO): YES